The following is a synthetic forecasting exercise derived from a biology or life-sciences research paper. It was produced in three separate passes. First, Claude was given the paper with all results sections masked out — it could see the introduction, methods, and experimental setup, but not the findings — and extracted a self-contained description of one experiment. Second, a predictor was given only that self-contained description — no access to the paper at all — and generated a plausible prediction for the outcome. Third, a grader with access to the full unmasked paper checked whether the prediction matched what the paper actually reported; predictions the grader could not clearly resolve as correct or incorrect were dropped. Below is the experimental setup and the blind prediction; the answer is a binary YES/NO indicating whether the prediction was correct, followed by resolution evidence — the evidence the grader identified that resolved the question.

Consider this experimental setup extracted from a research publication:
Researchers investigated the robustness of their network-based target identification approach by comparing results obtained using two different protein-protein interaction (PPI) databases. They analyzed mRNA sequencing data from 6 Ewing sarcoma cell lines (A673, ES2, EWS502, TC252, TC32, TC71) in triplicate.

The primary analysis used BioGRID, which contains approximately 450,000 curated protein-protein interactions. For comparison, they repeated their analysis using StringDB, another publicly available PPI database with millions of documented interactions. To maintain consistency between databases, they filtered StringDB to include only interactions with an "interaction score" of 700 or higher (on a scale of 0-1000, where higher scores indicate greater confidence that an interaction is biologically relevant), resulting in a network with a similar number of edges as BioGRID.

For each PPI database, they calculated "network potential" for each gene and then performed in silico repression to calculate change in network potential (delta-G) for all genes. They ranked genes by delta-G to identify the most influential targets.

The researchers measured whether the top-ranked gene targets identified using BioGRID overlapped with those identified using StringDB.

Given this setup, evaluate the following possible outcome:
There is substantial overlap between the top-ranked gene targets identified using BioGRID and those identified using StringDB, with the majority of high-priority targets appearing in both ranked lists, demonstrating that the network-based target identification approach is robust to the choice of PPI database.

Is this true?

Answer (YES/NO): NO